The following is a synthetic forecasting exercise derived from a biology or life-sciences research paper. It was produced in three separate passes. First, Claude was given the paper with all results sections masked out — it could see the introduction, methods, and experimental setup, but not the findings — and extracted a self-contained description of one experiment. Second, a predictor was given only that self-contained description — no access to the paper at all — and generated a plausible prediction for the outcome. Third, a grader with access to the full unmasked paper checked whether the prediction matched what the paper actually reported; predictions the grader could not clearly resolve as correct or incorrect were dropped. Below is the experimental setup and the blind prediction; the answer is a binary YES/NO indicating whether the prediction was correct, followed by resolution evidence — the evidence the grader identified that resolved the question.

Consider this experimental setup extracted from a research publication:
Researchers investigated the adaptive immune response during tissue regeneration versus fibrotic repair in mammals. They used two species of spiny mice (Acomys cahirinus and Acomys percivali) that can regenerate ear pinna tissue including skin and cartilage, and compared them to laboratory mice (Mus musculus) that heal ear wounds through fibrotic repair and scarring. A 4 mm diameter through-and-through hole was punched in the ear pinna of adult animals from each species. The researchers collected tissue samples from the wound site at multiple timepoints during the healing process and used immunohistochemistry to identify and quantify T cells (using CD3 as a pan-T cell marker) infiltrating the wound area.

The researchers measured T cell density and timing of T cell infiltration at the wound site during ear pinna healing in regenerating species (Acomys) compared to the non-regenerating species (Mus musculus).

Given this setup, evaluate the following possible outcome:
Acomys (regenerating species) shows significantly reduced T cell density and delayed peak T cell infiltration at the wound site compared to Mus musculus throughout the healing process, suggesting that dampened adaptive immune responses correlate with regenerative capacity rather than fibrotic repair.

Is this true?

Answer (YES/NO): NO